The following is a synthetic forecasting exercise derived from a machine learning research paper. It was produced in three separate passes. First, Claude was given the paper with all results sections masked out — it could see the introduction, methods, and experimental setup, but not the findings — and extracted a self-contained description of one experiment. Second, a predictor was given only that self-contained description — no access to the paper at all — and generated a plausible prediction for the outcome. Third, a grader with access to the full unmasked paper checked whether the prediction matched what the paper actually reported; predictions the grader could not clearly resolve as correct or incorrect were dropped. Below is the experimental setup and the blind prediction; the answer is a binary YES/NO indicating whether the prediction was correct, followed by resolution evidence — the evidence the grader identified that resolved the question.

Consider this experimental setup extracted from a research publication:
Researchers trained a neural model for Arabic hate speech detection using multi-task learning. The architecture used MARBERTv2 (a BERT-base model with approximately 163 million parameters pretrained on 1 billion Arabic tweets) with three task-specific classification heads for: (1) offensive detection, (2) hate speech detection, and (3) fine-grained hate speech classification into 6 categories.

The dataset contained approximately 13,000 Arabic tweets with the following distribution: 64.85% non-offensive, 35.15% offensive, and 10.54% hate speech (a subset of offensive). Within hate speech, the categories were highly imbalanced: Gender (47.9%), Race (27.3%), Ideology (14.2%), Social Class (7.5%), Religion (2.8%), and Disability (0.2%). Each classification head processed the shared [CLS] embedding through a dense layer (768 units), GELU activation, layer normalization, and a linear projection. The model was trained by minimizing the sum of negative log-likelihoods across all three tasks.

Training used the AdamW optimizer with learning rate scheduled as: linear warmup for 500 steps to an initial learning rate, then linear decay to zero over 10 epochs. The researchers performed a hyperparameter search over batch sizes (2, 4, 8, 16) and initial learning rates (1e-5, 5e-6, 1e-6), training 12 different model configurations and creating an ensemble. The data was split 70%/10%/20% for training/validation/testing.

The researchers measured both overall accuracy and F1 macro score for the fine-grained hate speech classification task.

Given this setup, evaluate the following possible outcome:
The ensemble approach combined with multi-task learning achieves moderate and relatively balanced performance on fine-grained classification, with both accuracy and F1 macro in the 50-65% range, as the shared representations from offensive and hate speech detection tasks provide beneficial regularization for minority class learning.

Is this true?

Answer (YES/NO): NO